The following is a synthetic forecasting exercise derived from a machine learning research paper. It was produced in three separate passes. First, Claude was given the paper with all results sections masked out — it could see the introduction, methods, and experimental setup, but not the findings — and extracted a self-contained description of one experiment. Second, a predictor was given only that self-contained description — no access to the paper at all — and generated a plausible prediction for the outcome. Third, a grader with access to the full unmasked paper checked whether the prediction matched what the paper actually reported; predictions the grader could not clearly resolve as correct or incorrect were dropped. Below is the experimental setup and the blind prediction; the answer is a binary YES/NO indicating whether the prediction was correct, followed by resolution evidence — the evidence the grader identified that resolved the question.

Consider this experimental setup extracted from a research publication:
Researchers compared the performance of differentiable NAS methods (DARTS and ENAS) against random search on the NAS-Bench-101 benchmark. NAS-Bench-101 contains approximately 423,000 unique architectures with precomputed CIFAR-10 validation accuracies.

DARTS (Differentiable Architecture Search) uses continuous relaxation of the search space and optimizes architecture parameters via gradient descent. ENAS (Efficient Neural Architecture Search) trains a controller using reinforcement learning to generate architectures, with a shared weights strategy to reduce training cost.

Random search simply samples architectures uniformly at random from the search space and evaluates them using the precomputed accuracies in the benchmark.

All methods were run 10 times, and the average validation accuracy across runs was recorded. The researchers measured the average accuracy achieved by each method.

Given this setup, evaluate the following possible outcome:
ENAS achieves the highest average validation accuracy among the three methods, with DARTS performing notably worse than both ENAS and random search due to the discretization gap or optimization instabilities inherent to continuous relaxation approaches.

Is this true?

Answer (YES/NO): NO